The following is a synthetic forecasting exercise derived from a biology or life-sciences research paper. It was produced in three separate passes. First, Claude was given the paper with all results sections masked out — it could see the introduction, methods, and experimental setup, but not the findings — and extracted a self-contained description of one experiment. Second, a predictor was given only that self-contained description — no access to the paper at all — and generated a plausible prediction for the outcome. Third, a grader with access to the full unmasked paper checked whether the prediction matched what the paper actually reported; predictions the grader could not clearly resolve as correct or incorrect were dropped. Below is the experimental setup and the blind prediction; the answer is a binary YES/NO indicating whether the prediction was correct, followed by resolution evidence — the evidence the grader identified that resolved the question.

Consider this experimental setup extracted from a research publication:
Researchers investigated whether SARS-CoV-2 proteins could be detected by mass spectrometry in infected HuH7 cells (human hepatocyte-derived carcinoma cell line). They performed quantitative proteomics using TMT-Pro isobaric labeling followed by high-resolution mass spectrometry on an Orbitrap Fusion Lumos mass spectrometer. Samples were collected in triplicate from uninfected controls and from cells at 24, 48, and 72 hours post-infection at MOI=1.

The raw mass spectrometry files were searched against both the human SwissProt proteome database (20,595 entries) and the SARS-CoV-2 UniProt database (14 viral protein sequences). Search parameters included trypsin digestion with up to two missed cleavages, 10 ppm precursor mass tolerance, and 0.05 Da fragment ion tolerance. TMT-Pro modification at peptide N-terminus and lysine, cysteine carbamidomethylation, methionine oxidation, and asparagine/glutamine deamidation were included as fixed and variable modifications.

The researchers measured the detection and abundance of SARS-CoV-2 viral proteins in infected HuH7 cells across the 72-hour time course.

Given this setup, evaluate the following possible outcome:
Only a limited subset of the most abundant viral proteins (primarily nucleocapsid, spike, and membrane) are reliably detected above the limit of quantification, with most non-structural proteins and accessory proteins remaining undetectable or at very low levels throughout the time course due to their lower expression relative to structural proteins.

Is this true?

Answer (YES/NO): YES